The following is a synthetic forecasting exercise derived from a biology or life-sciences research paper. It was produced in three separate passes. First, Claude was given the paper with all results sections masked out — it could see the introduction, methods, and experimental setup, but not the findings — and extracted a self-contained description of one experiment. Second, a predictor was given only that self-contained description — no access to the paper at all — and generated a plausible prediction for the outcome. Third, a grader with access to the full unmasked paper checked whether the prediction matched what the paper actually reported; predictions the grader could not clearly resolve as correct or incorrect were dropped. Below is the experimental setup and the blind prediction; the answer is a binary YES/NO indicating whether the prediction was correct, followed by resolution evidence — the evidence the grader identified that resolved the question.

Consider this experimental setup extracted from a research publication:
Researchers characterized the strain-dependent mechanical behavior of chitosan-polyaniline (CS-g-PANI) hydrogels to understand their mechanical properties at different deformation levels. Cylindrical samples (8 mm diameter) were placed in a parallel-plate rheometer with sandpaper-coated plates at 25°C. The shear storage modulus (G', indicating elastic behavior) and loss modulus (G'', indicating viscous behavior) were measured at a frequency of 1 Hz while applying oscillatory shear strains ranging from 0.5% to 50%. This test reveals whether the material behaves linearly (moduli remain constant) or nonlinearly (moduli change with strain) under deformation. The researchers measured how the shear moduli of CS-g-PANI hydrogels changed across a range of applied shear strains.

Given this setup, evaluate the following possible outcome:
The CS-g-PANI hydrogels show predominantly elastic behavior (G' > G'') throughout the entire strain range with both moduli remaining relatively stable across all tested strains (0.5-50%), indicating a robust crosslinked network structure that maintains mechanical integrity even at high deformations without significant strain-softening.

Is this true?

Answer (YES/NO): NO